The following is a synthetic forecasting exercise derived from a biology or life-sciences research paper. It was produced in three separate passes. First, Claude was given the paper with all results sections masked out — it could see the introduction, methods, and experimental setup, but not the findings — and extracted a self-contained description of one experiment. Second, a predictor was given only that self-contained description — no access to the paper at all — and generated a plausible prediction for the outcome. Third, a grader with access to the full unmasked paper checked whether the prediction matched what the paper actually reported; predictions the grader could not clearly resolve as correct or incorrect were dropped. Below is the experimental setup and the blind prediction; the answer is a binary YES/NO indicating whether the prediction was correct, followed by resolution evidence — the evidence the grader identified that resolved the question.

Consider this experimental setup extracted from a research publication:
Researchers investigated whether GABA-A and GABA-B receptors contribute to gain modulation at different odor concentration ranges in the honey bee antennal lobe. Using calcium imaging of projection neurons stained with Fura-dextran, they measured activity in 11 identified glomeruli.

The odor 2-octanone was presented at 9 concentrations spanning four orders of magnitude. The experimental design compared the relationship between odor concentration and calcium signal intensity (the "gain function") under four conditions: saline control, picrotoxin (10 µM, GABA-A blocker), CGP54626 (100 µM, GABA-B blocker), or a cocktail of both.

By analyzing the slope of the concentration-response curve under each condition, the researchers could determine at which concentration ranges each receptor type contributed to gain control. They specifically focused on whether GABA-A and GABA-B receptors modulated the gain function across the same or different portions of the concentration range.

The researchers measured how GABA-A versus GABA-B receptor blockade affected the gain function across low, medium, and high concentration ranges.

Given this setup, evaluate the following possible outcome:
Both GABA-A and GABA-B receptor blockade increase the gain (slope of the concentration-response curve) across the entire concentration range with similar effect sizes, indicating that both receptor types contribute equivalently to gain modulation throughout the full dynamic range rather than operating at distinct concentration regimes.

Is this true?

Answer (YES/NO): NO